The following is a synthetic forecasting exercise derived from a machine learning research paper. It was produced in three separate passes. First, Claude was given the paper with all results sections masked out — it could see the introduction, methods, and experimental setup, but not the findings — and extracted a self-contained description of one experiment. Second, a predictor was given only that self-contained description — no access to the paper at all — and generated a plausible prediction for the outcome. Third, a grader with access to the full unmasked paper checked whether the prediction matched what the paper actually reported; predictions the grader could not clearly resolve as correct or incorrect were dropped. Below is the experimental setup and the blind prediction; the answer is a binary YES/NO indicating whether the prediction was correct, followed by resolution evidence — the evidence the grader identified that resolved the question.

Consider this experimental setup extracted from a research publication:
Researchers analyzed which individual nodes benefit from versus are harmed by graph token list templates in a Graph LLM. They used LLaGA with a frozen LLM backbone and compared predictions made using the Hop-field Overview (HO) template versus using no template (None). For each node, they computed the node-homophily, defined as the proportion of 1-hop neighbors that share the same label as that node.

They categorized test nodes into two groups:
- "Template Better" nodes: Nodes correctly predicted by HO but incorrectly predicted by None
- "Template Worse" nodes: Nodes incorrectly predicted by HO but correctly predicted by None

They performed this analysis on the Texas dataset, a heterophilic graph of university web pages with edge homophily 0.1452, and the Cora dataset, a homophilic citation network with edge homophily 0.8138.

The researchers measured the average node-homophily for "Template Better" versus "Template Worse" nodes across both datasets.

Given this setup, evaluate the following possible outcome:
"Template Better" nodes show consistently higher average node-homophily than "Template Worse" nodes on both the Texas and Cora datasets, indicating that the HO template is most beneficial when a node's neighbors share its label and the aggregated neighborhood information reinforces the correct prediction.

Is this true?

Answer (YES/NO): YES